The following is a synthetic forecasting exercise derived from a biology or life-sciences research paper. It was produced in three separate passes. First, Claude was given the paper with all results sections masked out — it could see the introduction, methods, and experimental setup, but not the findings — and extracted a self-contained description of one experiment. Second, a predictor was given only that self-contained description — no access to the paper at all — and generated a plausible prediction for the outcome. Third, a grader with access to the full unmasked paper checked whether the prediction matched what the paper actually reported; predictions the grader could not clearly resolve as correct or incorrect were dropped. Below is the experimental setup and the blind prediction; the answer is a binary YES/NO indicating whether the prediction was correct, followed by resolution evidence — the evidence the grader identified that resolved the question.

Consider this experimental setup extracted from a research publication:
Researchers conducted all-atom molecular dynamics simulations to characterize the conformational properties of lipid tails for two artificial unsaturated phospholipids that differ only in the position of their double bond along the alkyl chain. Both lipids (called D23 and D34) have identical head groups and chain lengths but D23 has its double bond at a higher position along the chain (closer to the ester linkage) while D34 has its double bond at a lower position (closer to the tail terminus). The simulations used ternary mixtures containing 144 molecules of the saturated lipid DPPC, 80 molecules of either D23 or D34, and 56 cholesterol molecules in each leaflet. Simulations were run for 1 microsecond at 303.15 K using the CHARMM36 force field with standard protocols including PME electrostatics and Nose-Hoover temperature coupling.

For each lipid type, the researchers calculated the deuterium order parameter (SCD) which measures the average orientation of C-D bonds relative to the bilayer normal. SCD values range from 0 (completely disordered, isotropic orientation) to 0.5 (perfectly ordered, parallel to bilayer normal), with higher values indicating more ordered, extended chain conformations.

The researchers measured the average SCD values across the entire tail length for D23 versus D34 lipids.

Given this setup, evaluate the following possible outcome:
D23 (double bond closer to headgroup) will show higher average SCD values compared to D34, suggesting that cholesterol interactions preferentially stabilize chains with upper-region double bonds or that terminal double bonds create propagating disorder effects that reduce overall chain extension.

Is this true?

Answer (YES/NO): NO